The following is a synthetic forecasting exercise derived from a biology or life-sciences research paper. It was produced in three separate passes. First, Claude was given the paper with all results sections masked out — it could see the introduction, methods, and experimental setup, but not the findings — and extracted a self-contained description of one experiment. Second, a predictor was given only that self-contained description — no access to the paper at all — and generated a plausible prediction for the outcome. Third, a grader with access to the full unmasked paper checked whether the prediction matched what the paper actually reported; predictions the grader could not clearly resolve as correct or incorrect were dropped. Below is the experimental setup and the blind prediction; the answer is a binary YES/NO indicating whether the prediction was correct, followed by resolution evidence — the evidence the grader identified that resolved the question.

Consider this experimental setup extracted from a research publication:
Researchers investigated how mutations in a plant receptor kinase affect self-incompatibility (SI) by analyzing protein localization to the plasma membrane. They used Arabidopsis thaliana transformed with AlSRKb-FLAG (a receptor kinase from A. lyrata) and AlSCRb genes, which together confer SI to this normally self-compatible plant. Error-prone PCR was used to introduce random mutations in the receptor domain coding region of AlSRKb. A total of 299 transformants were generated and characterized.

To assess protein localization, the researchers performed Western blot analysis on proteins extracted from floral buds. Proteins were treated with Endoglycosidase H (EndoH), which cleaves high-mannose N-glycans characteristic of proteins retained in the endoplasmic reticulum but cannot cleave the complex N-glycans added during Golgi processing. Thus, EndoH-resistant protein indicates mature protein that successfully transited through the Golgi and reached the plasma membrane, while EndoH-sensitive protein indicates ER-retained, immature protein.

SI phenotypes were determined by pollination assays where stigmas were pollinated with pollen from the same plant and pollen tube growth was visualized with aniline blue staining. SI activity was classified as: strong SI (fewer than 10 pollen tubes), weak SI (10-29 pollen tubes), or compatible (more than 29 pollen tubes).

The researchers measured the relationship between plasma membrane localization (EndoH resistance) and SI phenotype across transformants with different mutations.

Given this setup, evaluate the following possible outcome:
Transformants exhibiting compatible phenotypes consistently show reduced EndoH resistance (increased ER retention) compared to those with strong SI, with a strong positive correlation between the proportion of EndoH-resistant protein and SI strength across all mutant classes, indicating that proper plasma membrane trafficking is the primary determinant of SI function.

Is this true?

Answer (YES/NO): NO